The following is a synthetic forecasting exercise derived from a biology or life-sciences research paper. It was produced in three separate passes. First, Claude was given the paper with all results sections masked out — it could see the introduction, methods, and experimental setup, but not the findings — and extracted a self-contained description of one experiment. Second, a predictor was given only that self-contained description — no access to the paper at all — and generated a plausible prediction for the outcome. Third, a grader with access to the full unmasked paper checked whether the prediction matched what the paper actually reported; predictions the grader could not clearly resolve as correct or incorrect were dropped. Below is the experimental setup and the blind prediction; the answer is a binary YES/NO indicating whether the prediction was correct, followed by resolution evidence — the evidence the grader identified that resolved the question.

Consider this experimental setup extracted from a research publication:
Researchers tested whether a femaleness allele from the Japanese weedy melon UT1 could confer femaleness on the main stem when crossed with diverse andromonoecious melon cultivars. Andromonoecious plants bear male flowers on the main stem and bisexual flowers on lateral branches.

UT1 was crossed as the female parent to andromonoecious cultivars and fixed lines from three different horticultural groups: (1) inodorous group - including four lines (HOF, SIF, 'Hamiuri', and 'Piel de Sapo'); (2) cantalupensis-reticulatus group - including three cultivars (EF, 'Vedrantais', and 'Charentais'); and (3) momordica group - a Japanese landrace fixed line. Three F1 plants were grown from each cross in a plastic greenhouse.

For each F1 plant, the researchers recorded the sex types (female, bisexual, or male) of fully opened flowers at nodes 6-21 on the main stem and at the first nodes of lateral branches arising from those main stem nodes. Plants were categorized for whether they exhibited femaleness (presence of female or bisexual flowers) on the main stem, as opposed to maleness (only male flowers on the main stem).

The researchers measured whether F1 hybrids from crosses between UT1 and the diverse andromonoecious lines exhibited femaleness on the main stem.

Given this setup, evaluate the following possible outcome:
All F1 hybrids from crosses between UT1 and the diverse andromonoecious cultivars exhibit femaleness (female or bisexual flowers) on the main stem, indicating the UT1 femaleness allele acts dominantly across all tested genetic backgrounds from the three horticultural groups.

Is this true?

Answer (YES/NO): YES